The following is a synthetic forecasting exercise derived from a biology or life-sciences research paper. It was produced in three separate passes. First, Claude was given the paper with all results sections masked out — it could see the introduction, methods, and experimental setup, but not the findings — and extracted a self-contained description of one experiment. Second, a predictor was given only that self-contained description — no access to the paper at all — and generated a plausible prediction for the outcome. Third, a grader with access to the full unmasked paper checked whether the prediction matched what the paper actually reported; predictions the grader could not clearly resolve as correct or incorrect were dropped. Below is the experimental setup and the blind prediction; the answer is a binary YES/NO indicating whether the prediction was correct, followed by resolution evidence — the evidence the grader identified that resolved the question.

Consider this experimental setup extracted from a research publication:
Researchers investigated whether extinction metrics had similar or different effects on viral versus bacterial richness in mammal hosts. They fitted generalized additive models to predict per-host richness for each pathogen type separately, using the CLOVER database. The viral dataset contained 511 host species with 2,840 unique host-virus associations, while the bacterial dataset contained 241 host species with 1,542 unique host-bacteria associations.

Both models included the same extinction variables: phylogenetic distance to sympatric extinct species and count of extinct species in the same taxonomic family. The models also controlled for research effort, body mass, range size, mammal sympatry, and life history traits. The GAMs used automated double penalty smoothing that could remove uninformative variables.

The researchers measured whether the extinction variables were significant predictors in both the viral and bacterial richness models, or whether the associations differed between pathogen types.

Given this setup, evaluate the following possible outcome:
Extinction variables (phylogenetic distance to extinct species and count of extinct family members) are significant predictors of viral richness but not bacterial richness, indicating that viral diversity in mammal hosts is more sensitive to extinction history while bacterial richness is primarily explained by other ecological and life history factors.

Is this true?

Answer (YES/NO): NO